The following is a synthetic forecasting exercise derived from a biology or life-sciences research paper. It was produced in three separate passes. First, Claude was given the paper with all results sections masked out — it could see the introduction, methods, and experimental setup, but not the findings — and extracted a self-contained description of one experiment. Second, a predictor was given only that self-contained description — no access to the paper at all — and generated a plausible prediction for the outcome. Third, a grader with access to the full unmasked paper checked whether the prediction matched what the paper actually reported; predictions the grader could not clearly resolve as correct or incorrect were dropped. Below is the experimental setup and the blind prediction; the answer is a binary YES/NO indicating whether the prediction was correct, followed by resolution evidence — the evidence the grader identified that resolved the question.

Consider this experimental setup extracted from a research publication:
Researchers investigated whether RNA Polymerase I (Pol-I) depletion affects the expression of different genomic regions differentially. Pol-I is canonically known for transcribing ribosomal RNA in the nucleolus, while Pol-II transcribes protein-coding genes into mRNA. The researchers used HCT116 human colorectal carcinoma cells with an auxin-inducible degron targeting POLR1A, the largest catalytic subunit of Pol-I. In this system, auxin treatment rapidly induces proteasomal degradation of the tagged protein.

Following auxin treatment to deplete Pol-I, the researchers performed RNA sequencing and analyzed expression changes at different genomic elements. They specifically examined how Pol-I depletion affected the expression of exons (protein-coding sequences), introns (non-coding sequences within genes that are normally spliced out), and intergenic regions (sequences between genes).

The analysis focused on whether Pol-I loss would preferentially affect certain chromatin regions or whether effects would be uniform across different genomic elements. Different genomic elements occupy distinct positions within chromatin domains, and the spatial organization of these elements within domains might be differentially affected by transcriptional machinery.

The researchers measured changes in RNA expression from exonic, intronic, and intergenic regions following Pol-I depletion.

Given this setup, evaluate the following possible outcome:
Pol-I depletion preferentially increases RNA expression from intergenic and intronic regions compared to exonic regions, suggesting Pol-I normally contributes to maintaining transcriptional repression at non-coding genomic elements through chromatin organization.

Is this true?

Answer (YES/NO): YES